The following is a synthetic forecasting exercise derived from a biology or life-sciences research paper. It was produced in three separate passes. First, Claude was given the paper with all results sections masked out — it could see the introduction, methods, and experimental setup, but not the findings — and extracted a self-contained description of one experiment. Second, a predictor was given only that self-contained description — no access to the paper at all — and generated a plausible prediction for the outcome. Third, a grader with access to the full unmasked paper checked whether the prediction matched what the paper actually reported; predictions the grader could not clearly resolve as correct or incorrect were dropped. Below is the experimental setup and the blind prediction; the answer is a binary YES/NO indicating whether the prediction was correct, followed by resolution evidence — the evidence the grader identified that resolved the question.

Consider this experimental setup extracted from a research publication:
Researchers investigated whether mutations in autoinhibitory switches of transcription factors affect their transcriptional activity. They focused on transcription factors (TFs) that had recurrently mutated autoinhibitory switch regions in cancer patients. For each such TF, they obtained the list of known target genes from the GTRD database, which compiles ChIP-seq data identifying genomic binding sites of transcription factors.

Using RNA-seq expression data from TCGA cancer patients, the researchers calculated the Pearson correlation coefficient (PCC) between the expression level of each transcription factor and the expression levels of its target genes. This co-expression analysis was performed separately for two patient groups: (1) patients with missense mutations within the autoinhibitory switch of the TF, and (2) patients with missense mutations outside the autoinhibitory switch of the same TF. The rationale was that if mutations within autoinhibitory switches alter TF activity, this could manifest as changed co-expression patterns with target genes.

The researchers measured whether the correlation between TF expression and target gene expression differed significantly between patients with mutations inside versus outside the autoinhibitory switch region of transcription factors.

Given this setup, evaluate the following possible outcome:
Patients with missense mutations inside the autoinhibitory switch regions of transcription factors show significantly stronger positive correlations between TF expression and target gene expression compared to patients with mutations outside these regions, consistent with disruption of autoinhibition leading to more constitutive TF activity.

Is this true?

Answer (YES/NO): YES